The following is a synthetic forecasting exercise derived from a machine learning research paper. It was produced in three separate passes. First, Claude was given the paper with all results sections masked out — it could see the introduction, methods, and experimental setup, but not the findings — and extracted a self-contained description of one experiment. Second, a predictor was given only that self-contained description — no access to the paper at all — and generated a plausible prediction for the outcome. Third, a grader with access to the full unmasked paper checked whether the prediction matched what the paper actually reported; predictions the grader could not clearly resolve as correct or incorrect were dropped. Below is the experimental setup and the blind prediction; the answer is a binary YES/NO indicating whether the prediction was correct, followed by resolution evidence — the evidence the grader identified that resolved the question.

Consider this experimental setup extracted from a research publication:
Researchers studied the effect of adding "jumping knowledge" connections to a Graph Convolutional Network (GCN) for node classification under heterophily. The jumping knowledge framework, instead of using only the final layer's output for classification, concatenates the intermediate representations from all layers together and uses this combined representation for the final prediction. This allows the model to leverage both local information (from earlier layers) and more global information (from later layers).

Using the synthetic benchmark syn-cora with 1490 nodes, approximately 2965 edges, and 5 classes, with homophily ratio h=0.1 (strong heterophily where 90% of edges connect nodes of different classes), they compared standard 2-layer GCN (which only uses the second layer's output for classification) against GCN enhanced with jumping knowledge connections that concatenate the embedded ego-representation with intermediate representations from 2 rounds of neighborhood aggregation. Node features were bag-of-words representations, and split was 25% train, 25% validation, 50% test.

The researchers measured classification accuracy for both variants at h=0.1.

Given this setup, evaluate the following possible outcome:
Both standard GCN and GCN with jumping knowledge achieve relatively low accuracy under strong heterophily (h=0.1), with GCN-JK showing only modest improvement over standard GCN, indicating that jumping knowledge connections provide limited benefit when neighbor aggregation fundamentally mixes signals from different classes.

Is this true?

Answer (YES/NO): NO